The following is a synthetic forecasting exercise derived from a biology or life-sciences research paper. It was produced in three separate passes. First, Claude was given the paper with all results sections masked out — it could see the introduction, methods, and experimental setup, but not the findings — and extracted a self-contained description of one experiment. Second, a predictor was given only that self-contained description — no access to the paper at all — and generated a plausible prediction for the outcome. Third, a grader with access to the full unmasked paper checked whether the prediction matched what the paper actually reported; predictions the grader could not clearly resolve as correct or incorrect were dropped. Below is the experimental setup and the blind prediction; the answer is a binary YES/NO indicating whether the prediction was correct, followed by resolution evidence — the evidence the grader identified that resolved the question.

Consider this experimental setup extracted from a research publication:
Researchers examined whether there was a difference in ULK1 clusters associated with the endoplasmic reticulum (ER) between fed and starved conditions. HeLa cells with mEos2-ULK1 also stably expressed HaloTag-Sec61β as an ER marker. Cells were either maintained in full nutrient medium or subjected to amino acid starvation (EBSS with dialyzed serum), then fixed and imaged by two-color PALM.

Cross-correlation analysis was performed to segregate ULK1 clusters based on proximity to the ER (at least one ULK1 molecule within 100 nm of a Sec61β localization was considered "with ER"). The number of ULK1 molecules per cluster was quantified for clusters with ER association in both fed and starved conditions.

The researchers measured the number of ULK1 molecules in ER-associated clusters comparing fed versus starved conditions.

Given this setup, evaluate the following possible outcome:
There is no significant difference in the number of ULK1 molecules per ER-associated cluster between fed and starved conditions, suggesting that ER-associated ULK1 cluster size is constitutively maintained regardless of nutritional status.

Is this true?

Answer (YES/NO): NO